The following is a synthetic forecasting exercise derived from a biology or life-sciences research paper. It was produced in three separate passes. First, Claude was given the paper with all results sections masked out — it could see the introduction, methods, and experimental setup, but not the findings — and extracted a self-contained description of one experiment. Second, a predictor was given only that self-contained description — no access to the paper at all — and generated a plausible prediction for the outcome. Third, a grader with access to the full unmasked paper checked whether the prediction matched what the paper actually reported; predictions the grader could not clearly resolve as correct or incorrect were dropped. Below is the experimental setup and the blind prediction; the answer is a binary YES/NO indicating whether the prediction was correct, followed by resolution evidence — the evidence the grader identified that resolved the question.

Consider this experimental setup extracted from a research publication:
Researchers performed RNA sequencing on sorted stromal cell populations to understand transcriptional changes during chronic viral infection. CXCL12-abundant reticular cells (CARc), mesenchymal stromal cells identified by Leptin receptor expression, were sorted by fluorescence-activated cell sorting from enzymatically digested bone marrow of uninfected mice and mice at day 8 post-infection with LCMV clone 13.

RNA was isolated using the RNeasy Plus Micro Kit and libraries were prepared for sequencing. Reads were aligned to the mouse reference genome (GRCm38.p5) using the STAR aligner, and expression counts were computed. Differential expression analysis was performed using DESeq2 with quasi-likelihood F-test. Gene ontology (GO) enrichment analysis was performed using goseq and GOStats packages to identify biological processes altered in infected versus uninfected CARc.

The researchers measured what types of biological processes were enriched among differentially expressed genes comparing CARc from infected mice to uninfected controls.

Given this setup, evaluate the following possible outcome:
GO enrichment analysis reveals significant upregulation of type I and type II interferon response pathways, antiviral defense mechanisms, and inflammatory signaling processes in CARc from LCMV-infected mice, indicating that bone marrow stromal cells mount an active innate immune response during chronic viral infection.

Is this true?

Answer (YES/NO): YES